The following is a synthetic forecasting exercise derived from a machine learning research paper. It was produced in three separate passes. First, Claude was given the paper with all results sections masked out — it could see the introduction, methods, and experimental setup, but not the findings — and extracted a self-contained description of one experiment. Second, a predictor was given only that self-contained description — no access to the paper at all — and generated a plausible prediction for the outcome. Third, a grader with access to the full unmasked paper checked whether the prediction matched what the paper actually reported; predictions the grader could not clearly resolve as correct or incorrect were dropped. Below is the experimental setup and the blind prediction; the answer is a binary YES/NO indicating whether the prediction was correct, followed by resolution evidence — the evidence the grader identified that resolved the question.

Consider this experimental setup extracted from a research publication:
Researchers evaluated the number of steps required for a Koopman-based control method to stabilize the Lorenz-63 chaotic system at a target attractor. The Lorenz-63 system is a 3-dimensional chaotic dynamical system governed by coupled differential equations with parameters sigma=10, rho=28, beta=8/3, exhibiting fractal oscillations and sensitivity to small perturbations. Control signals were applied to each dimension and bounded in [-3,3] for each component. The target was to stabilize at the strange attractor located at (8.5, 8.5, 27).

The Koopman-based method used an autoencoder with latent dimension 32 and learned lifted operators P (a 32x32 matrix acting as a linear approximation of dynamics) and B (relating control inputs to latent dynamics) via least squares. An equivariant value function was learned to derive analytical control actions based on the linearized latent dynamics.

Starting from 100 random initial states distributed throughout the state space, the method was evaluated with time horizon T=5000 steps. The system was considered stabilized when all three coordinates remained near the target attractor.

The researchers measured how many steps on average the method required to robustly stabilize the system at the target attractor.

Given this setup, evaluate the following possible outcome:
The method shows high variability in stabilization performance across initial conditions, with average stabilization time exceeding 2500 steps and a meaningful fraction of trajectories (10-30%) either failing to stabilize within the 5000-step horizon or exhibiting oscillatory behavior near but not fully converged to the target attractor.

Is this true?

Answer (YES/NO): NO